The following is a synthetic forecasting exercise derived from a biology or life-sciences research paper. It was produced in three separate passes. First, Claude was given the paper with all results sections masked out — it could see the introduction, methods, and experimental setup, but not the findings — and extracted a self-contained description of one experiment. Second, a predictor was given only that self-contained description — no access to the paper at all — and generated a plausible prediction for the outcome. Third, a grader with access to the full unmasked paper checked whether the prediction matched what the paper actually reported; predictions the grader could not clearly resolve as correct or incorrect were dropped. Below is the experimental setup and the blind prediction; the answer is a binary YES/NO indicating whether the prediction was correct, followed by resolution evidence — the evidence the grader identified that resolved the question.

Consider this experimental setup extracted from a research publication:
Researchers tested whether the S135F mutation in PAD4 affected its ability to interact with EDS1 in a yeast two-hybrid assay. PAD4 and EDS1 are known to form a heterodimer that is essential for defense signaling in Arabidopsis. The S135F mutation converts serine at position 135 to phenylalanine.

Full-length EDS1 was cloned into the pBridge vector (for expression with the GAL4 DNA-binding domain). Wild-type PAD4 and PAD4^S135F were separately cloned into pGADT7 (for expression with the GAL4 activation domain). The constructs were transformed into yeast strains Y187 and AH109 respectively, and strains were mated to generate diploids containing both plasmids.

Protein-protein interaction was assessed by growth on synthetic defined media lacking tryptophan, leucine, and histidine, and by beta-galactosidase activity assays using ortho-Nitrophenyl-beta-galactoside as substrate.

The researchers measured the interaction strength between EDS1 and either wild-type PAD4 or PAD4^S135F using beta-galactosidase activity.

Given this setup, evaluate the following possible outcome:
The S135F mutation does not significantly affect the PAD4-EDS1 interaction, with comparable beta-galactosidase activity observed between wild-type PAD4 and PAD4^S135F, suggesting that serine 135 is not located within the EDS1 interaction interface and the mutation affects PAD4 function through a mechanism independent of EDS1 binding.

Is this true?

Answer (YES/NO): YES